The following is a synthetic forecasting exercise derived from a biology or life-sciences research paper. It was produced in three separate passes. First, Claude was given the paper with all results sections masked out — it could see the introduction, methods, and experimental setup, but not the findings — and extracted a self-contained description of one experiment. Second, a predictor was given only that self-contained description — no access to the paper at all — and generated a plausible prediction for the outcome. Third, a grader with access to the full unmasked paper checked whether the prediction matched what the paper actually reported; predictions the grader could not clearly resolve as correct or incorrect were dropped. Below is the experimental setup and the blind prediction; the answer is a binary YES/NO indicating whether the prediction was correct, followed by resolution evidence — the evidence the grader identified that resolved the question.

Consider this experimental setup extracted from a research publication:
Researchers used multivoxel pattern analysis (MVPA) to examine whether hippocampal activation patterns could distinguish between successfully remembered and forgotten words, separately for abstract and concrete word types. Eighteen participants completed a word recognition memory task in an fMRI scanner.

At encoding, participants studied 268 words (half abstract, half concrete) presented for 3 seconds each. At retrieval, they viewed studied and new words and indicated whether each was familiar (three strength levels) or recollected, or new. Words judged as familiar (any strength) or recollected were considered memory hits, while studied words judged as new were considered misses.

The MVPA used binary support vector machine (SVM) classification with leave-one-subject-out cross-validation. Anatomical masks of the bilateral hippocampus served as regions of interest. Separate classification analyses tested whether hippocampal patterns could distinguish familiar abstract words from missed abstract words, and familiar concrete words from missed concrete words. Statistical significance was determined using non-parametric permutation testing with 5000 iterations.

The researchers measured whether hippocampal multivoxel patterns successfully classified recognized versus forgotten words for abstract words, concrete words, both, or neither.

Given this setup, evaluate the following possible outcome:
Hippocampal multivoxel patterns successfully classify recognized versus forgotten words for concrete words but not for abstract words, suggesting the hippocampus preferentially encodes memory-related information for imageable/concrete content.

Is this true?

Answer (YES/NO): NO